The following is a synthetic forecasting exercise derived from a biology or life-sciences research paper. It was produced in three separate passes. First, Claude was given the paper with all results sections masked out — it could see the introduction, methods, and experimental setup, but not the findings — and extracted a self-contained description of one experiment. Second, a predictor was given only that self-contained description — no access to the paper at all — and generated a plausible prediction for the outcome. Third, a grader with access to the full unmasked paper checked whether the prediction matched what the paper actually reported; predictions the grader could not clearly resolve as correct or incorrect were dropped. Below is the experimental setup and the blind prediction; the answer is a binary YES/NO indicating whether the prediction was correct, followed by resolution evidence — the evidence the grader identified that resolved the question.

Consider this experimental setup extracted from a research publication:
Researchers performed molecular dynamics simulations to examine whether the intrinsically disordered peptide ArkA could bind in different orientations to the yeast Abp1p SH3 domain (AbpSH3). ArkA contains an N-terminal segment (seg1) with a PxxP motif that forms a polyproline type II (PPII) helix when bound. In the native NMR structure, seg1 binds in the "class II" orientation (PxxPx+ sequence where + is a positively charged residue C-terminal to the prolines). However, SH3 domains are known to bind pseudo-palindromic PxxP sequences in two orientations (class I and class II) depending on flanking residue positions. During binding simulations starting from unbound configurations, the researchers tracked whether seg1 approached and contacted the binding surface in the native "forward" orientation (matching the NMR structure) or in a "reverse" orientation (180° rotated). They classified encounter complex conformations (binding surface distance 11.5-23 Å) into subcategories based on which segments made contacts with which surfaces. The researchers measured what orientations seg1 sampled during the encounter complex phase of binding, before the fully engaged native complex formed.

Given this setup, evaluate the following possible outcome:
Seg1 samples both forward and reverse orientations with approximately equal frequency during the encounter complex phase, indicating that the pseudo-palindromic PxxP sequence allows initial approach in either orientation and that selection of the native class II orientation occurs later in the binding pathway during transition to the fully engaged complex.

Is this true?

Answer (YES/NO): YES